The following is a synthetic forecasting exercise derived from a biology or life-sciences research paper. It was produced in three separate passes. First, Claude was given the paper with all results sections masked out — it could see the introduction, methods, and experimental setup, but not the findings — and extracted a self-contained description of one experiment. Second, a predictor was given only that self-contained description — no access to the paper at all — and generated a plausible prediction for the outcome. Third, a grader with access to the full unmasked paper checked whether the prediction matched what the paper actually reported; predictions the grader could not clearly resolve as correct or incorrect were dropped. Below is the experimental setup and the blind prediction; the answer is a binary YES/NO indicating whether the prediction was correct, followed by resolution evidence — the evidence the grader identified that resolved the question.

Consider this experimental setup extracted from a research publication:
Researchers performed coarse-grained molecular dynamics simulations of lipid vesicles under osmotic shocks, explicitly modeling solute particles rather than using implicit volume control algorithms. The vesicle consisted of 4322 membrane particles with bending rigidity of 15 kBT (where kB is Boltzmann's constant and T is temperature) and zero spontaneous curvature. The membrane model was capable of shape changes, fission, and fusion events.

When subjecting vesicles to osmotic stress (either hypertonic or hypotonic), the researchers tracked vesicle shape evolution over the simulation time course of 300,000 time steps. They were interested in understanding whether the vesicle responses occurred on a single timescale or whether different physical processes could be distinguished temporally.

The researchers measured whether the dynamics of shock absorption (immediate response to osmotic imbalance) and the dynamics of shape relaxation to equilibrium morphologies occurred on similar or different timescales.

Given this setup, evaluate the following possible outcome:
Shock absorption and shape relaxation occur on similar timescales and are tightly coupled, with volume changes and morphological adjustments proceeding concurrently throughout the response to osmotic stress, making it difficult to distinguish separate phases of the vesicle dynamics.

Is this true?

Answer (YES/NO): NO